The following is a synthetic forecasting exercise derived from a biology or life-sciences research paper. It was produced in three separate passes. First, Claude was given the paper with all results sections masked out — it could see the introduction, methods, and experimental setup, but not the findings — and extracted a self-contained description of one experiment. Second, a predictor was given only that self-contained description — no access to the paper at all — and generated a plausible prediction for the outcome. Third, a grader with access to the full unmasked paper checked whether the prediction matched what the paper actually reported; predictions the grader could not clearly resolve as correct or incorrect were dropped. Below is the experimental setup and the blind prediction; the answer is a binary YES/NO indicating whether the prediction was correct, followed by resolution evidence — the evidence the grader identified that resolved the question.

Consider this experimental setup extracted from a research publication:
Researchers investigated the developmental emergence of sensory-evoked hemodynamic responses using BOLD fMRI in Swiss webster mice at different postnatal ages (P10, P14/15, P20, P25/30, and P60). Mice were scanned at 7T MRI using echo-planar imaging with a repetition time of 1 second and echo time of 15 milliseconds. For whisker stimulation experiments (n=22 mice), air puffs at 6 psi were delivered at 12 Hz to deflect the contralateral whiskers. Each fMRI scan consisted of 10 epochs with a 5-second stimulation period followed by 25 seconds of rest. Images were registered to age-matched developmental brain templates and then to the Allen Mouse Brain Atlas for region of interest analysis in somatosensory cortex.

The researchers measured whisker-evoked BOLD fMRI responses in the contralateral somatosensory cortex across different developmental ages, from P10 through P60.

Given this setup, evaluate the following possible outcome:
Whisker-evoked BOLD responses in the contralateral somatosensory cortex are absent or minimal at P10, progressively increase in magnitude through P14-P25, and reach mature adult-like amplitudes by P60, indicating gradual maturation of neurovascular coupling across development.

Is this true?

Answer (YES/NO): NO